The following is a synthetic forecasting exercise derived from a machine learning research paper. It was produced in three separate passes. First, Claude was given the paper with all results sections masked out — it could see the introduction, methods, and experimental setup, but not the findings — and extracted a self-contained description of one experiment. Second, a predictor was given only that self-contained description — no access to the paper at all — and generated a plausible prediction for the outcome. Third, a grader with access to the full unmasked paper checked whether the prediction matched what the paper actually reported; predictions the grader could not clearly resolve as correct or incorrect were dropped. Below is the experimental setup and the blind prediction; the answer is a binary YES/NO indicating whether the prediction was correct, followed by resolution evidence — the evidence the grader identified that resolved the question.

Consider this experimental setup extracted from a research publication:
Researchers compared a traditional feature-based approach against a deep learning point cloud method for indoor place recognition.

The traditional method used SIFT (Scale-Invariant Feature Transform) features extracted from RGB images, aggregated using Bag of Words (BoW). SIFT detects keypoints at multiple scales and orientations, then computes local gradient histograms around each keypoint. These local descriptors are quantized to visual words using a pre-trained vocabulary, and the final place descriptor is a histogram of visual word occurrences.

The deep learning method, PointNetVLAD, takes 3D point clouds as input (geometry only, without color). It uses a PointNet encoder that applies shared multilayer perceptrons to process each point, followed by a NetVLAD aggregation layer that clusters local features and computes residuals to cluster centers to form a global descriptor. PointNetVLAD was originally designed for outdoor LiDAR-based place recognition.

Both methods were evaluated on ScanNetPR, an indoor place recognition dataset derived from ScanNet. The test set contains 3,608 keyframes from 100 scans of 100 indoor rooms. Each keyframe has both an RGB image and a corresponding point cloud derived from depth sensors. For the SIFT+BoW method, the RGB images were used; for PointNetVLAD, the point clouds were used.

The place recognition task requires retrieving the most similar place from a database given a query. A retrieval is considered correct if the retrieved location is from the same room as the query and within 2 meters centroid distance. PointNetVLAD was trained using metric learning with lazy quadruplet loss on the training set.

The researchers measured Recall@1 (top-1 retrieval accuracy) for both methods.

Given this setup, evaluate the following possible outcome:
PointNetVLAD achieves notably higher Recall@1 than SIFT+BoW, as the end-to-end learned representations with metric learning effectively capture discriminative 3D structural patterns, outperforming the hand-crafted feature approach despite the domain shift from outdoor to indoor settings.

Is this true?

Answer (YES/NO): NO